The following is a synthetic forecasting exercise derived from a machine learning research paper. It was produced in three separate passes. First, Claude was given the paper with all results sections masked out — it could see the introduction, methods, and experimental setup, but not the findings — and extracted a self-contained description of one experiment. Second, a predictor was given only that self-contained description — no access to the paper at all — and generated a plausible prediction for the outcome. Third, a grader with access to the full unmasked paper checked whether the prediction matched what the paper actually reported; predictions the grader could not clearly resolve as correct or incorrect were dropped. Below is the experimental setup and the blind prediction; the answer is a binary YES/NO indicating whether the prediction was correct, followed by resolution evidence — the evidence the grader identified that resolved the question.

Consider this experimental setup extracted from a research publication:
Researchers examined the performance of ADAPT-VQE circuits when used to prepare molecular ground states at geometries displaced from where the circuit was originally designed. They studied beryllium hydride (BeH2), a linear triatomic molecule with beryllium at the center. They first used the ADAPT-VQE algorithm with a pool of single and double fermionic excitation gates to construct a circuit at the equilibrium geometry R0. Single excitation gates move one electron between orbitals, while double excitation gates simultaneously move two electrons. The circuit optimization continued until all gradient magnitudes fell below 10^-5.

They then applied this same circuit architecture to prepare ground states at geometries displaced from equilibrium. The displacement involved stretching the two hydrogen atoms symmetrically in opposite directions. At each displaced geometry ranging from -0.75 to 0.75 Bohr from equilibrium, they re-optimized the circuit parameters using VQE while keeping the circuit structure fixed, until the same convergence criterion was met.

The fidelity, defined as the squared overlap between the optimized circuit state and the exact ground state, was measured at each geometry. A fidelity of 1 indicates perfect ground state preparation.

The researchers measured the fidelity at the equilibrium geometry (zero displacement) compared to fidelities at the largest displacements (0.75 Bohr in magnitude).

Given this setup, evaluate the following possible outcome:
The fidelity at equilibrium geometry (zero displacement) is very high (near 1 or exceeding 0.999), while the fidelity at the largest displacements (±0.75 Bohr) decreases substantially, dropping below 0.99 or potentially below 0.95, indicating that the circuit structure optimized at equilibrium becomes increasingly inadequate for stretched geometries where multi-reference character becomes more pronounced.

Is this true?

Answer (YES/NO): NO